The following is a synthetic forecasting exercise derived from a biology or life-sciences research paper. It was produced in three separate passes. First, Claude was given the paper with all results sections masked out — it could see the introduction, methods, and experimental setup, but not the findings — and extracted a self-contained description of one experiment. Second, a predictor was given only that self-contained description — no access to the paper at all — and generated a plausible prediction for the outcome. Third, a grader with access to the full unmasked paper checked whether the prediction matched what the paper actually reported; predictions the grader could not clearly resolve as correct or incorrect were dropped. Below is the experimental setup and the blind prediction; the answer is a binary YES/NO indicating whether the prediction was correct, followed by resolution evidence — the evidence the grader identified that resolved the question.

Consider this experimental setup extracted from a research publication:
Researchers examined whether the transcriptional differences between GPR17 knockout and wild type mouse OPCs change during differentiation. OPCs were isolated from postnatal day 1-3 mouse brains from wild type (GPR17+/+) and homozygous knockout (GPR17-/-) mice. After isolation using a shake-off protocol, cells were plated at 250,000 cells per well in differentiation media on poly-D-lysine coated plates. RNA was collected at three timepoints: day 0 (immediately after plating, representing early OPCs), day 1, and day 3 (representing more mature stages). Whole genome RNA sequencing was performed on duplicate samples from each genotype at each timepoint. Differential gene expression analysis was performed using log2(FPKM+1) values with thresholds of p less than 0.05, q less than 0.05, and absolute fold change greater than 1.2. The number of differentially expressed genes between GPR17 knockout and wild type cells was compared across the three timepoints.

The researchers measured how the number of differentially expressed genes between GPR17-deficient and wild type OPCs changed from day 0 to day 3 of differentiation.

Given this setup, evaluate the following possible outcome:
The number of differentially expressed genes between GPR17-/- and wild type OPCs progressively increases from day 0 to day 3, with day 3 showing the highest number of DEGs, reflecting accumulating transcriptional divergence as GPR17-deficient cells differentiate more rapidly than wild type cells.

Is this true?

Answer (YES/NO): NO